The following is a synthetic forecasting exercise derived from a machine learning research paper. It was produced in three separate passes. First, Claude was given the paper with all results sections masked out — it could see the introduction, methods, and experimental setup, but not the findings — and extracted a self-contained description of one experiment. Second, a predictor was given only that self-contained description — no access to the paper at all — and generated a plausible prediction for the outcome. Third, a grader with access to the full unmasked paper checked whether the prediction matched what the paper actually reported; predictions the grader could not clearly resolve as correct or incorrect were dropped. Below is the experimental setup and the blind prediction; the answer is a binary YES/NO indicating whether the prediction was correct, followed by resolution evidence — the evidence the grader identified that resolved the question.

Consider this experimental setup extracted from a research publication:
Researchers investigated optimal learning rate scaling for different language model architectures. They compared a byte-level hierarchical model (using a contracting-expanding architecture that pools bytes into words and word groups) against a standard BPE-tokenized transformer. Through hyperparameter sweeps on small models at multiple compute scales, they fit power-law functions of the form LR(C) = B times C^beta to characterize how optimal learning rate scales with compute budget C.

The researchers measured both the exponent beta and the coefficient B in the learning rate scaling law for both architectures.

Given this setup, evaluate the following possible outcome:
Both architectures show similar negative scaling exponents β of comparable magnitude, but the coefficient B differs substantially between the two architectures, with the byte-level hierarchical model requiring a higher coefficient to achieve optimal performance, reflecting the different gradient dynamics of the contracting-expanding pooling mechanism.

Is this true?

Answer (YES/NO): NO